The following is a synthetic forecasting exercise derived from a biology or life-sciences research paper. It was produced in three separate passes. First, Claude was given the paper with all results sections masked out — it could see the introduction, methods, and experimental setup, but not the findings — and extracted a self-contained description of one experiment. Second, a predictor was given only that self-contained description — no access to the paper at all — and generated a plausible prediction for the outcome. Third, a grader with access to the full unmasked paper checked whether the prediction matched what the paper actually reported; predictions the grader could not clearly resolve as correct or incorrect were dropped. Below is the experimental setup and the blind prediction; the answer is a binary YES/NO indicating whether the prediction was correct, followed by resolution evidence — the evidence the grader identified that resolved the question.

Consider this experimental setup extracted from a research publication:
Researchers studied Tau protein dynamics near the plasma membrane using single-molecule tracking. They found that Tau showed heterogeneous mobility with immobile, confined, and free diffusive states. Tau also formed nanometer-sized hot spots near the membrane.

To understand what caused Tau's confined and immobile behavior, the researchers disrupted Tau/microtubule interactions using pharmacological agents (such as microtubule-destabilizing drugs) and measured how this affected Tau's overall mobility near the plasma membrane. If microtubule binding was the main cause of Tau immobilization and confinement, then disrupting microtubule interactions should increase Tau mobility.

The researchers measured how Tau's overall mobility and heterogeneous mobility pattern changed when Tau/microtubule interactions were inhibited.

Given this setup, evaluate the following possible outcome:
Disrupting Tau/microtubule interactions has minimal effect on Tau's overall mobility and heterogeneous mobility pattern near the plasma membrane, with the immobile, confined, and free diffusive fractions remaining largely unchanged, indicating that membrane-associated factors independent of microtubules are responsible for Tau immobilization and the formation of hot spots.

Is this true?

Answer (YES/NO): NO